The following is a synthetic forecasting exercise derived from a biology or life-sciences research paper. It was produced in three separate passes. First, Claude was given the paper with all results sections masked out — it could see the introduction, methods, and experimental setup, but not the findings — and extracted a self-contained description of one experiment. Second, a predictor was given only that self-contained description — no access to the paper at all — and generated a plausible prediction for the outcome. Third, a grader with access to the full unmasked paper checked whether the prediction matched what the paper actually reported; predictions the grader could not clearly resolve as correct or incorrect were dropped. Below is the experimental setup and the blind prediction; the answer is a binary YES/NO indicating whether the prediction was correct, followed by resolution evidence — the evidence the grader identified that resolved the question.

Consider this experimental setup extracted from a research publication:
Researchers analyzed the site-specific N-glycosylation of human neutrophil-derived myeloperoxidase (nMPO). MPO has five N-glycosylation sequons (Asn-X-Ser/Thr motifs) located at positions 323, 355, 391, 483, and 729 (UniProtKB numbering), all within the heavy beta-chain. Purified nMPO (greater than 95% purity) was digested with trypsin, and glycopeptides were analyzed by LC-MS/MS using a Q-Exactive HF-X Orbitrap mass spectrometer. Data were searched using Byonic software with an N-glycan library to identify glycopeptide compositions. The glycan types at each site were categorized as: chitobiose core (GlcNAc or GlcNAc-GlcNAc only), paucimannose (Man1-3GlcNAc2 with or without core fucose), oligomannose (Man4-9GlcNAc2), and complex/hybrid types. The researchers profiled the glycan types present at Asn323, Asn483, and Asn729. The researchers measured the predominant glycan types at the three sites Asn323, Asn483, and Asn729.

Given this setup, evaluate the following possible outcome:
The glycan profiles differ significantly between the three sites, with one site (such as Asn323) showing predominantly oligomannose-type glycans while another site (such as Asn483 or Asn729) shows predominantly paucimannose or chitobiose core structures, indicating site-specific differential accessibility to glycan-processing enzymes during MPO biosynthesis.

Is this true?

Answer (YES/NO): NO